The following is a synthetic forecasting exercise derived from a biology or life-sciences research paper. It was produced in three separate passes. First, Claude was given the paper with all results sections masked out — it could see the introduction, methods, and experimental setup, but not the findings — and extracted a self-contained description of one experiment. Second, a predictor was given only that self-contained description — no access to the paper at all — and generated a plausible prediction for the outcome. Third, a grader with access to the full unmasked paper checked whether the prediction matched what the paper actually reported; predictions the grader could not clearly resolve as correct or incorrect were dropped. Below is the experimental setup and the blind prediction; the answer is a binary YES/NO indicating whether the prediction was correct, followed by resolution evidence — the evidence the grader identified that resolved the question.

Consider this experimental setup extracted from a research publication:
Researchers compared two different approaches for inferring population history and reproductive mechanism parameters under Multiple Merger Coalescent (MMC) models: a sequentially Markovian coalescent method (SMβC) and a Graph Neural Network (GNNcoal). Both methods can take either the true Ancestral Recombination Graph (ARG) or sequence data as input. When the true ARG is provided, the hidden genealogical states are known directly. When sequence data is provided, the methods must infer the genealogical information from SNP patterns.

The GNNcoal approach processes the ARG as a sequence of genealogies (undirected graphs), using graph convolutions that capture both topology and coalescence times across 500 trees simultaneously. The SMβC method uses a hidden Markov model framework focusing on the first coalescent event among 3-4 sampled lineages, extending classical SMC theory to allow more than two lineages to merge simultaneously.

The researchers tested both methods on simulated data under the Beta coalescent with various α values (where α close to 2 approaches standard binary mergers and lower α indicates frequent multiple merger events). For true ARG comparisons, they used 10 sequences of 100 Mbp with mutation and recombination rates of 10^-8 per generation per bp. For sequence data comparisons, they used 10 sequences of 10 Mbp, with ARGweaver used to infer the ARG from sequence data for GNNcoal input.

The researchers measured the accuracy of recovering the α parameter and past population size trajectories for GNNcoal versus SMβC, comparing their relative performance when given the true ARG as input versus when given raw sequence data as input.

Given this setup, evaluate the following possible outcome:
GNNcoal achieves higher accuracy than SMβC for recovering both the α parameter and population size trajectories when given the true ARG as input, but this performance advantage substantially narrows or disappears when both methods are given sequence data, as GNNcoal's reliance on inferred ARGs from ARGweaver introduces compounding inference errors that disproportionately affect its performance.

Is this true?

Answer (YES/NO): YES